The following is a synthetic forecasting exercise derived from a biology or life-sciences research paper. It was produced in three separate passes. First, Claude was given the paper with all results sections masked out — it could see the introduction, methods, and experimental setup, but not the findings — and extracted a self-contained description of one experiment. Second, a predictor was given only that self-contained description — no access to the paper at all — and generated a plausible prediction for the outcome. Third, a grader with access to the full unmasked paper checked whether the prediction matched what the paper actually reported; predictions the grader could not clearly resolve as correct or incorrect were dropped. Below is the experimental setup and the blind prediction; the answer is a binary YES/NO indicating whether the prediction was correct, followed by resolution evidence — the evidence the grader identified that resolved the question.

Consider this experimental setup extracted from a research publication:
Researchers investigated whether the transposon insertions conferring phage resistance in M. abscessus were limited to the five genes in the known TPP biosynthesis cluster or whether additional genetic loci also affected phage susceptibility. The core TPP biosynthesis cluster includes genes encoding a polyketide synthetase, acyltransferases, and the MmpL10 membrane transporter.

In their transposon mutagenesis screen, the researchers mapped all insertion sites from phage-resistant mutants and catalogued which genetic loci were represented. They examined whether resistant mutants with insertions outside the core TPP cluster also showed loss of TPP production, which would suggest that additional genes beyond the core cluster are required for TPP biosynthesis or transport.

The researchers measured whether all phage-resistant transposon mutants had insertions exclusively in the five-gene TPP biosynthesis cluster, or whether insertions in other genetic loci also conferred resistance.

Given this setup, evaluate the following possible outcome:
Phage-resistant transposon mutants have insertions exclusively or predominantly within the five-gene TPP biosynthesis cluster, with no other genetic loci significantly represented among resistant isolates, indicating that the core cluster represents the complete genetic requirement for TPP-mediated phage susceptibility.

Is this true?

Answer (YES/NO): NO